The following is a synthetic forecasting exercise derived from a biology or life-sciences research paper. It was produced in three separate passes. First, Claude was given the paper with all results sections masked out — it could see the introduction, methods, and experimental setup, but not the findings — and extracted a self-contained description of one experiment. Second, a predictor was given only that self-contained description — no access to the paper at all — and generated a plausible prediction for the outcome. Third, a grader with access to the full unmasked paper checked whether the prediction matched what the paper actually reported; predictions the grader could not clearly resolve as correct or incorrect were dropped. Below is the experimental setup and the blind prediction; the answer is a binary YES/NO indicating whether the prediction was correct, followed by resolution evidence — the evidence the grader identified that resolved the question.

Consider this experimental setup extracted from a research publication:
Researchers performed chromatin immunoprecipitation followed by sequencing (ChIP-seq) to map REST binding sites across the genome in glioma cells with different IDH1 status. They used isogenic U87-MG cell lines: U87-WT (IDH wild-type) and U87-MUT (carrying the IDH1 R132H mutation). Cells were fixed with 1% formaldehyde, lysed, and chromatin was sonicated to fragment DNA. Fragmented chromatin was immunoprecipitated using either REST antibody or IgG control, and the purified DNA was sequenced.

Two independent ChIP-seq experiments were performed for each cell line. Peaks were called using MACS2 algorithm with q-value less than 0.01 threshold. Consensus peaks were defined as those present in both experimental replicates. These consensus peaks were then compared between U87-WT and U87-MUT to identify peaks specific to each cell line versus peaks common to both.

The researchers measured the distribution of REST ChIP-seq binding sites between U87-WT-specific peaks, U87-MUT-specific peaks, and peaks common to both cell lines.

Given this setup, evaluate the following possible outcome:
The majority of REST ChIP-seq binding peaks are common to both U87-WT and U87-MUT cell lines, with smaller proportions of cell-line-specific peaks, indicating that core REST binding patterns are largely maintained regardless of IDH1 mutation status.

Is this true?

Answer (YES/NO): YES